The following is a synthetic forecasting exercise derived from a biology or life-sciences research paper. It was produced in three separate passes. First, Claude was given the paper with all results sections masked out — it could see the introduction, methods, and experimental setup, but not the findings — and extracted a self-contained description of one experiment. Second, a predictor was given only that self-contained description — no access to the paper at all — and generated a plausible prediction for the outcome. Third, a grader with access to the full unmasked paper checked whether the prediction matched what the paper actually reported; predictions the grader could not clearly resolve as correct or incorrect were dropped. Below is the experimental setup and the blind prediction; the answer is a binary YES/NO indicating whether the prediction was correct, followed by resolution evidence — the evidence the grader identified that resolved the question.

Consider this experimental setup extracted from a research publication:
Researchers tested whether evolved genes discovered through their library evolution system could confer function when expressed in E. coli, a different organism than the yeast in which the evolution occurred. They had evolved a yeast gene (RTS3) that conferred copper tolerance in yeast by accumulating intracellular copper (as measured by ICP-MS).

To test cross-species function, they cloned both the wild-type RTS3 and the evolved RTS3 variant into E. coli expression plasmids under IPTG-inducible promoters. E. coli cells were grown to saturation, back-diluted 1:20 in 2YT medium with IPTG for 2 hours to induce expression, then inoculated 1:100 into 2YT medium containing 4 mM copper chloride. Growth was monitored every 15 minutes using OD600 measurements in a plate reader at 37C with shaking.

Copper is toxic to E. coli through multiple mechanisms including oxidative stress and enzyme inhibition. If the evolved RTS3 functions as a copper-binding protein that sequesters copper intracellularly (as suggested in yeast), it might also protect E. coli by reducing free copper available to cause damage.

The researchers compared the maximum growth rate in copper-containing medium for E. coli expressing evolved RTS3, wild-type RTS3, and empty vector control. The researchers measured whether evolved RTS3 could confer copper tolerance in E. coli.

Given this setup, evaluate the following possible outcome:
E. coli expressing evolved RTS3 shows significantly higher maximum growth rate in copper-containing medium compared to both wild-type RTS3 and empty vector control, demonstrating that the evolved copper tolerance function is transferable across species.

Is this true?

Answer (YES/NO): YES